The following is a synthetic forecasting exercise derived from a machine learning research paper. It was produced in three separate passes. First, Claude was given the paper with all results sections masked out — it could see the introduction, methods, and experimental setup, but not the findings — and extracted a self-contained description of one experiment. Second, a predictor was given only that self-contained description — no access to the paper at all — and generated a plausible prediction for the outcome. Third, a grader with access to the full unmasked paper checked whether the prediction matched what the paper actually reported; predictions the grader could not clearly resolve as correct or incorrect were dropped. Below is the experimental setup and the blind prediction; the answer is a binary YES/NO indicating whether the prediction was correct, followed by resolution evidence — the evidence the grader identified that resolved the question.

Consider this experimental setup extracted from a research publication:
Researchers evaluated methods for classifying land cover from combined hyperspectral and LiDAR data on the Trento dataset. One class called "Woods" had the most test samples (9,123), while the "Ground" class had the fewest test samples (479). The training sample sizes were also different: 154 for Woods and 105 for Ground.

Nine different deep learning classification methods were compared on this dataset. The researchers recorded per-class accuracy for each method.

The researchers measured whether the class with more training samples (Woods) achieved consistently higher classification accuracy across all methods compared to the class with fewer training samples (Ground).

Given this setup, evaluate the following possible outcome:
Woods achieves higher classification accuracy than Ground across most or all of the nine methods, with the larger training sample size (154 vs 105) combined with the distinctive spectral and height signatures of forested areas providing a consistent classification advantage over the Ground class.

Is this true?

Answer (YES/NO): YES